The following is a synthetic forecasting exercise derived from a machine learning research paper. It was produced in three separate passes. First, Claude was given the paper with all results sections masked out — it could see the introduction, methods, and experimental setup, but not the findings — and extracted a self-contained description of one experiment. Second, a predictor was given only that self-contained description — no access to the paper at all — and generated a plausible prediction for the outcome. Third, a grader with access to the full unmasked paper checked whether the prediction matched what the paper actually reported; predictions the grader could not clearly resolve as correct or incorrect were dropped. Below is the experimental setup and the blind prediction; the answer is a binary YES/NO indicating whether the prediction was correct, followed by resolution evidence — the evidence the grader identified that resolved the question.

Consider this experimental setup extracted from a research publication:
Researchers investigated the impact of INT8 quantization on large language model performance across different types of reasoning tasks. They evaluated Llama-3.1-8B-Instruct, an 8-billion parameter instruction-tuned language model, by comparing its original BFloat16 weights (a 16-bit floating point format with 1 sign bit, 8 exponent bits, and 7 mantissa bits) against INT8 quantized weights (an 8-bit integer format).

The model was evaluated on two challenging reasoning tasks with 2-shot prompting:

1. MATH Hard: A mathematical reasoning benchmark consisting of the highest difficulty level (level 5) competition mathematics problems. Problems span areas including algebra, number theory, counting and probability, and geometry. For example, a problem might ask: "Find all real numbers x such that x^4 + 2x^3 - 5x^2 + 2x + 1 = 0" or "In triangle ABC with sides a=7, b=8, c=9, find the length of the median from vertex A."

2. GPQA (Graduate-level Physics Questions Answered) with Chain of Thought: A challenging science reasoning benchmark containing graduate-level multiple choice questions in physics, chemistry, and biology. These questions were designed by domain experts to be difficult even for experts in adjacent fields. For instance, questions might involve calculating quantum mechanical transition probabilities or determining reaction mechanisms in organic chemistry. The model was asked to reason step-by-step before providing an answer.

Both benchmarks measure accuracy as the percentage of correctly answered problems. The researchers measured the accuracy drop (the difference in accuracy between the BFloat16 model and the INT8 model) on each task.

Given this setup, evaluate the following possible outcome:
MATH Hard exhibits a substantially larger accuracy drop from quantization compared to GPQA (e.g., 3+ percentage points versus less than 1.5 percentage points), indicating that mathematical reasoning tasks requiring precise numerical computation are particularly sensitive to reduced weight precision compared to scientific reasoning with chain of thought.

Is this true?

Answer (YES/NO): YES